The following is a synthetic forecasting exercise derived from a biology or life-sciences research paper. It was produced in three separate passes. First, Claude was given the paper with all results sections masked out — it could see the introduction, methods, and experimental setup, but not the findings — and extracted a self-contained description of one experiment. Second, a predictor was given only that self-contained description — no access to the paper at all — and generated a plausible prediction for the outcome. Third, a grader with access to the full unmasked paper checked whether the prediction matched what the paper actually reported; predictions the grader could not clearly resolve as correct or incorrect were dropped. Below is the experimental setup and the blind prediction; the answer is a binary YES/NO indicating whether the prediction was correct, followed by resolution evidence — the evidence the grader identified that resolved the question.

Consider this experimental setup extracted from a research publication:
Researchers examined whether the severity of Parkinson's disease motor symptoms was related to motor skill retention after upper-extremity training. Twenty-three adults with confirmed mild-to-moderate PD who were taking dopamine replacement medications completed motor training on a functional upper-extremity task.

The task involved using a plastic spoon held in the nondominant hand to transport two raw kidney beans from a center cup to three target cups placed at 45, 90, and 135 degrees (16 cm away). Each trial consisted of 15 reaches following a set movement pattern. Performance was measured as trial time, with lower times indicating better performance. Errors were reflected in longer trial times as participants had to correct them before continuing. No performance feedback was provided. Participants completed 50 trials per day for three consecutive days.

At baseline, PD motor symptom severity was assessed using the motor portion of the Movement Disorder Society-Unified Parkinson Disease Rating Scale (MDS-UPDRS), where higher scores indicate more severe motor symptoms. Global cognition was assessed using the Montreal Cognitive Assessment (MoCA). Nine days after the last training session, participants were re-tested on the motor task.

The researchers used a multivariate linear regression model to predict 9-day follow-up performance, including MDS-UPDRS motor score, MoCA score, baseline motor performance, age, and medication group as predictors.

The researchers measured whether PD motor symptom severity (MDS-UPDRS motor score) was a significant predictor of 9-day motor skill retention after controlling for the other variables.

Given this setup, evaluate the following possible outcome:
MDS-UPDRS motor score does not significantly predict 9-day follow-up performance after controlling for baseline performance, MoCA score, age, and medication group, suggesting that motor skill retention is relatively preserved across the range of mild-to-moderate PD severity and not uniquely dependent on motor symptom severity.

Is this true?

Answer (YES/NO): YES